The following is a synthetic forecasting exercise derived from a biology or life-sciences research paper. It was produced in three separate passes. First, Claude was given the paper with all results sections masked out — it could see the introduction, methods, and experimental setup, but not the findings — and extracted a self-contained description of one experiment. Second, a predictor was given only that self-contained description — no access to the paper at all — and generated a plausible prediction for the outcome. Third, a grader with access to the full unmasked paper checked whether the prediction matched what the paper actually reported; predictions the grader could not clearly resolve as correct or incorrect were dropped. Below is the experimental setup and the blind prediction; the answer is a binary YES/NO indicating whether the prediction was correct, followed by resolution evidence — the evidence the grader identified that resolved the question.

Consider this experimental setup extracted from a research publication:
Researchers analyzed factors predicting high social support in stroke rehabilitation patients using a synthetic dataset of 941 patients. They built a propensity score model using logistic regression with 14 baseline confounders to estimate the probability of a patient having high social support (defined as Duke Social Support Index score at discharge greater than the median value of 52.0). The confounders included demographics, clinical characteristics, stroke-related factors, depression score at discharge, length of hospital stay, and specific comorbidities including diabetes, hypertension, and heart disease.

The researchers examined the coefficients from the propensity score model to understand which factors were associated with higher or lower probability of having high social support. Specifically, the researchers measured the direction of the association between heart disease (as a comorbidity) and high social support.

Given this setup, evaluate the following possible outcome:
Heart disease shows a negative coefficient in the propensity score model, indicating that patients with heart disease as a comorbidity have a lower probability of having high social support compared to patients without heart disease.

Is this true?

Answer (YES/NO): NO